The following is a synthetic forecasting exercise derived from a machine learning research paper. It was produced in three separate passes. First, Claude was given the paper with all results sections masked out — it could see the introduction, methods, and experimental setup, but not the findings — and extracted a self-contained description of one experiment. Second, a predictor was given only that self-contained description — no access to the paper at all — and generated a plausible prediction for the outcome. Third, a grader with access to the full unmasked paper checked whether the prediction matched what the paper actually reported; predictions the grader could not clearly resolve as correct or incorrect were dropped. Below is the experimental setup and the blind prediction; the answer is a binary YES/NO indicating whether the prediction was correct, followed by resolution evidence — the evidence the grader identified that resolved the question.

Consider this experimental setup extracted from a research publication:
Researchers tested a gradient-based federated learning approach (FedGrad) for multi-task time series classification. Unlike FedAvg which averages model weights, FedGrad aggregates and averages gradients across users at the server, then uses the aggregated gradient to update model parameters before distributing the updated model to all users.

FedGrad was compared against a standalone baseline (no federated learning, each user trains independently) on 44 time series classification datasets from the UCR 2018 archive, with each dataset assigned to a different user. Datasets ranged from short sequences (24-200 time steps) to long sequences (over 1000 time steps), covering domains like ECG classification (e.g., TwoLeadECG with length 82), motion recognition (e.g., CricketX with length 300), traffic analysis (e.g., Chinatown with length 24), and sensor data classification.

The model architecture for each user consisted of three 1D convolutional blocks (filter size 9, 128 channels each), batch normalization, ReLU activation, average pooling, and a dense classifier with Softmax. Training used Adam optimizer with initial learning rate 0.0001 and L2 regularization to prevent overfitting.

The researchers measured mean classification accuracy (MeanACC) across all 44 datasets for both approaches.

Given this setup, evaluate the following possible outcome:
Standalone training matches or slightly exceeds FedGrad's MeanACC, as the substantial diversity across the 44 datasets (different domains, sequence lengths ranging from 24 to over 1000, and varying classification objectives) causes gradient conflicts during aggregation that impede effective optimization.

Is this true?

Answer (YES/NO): NO